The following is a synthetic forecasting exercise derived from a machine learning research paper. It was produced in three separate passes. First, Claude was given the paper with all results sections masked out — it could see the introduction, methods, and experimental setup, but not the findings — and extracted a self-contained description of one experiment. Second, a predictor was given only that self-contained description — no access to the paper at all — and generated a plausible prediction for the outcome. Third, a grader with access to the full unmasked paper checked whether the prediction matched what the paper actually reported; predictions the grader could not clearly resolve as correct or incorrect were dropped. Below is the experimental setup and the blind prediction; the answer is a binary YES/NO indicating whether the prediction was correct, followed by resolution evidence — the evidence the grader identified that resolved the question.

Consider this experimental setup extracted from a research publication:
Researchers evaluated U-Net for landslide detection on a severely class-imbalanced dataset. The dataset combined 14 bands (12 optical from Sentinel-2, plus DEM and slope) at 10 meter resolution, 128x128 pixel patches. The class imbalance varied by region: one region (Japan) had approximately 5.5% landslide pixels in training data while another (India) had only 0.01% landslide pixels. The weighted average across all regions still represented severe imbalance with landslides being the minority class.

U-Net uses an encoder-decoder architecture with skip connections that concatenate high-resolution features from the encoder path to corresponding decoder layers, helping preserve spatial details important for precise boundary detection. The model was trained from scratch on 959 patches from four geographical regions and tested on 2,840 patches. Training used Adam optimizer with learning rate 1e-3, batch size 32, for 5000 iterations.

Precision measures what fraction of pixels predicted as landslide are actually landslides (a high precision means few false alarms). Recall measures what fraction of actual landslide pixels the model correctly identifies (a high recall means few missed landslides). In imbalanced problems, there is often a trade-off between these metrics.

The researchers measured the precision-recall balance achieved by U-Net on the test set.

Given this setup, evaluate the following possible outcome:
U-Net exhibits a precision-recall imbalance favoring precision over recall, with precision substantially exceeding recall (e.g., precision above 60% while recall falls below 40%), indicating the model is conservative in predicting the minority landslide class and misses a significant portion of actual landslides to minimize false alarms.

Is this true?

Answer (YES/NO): NO